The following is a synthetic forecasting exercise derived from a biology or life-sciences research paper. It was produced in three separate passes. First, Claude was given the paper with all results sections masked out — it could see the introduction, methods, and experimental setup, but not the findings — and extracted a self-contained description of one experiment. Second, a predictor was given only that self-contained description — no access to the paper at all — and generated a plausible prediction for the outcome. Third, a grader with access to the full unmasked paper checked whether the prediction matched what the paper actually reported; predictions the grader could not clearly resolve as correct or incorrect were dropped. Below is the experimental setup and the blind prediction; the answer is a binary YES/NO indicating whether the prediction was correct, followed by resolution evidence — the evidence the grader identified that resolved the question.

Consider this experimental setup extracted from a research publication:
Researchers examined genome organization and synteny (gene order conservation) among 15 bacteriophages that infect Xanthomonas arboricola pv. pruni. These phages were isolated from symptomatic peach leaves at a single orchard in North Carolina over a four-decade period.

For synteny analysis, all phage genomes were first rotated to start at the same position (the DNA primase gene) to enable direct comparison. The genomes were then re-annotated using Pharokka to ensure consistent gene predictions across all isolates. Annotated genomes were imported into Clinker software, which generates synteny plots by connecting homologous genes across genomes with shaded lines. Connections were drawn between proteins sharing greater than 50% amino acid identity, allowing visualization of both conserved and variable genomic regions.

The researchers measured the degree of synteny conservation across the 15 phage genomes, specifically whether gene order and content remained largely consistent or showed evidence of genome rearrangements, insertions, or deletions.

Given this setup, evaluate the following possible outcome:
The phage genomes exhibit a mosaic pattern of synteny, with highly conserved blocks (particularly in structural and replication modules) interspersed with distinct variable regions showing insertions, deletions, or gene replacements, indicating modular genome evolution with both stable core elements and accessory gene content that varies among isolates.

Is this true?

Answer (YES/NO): NO